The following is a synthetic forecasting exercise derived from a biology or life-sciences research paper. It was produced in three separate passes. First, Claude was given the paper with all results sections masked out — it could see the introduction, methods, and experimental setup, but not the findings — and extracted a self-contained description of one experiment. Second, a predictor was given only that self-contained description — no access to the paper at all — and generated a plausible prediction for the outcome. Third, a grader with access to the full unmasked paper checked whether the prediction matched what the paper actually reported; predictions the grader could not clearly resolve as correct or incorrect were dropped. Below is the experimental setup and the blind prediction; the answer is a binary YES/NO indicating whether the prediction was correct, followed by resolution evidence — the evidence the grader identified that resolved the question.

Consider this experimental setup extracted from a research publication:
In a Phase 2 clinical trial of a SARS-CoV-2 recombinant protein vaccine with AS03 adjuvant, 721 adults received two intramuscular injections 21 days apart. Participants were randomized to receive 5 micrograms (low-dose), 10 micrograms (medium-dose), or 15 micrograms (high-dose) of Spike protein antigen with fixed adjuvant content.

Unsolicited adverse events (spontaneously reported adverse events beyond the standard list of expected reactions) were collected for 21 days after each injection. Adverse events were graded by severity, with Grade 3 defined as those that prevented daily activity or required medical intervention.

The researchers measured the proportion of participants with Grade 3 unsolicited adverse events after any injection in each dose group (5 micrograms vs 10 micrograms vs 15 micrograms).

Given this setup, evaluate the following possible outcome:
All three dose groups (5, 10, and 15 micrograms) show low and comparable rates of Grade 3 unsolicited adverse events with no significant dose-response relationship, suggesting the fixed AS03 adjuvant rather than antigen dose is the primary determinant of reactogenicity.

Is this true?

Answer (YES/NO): NO